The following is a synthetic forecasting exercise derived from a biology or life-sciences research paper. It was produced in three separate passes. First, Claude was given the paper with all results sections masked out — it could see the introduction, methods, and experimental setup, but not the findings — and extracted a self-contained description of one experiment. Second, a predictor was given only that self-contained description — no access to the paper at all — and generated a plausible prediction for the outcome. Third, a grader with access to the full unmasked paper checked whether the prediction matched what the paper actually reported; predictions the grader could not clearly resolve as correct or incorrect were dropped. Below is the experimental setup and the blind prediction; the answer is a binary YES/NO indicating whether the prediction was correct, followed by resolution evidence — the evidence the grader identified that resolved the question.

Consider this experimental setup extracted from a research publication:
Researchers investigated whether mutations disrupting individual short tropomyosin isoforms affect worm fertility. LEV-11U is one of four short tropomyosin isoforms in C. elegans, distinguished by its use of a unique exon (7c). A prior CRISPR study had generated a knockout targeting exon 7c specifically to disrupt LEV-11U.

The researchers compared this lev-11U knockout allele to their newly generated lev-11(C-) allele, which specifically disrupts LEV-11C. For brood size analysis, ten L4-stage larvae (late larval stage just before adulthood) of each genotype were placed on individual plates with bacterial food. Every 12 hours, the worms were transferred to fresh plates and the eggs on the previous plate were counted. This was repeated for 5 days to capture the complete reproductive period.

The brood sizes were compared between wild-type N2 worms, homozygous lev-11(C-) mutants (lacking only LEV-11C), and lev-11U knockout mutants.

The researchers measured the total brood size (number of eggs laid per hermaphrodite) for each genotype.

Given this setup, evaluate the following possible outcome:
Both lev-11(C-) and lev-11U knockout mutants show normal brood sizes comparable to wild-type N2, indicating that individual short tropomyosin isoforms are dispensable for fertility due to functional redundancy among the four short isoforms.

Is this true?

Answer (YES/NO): NO